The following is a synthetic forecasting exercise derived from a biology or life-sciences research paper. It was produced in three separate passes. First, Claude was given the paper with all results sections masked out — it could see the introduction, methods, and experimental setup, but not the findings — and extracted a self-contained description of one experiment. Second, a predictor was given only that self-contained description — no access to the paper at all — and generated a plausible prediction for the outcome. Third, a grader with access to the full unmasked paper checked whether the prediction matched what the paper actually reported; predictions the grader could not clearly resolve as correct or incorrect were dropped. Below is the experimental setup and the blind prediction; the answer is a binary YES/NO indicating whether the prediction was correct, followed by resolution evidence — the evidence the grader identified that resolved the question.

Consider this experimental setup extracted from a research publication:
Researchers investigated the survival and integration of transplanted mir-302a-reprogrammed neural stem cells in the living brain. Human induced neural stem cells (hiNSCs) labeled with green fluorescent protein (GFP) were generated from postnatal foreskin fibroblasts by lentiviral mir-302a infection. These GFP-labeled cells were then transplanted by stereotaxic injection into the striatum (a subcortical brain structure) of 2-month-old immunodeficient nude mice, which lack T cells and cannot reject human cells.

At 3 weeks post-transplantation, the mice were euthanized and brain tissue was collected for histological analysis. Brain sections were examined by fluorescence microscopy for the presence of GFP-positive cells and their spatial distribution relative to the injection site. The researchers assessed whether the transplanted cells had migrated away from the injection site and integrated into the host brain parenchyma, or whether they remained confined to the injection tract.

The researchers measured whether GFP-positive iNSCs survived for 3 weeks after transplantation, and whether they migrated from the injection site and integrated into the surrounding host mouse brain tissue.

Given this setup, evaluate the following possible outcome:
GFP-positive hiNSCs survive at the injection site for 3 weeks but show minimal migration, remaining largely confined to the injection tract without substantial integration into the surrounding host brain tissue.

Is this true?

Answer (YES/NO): NO